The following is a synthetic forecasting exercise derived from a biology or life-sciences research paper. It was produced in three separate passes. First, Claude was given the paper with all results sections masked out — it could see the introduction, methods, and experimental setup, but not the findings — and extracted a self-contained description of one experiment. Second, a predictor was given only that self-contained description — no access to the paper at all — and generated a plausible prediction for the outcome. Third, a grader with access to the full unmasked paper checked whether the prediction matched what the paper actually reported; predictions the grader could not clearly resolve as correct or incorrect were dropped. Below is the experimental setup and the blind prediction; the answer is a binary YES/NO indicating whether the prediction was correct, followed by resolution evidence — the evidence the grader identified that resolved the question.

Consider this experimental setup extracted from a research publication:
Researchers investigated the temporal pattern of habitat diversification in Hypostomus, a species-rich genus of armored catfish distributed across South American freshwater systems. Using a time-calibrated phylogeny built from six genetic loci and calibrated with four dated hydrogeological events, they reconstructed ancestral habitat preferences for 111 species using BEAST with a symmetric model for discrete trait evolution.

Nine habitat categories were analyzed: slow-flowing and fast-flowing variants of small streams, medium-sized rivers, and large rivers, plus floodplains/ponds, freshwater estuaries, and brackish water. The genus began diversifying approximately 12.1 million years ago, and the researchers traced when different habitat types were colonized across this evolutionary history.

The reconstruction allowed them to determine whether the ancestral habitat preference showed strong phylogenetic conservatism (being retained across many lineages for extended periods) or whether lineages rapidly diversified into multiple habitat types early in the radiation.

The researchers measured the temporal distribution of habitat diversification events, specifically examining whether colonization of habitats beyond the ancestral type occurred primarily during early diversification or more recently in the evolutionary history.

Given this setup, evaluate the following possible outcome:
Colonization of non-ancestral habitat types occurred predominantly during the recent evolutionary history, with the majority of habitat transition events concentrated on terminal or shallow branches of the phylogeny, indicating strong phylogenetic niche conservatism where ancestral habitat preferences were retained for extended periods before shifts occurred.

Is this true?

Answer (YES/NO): YES